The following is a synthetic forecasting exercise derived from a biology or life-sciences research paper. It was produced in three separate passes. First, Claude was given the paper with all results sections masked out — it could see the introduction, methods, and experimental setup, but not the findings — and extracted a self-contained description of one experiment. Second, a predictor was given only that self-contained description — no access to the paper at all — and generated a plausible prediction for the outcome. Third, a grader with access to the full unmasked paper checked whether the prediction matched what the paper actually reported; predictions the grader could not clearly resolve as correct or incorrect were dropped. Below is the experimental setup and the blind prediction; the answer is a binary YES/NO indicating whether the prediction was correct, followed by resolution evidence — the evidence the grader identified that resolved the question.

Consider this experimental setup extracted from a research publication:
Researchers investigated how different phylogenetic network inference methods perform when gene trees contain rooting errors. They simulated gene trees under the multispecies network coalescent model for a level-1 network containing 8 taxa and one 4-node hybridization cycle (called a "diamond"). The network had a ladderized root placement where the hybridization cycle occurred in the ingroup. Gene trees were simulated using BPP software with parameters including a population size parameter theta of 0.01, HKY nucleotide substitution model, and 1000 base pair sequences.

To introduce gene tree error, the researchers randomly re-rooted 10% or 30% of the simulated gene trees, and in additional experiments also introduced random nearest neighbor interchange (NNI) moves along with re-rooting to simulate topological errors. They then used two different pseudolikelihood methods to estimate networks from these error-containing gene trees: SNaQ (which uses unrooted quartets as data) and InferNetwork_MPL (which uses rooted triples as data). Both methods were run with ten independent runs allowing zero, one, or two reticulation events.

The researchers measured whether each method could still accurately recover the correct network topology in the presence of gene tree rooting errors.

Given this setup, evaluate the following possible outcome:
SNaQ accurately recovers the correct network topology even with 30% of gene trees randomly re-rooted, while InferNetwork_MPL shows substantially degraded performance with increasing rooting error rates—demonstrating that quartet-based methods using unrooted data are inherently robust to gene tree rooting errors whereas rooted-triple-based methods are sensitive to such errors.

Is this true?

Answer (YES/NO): YES